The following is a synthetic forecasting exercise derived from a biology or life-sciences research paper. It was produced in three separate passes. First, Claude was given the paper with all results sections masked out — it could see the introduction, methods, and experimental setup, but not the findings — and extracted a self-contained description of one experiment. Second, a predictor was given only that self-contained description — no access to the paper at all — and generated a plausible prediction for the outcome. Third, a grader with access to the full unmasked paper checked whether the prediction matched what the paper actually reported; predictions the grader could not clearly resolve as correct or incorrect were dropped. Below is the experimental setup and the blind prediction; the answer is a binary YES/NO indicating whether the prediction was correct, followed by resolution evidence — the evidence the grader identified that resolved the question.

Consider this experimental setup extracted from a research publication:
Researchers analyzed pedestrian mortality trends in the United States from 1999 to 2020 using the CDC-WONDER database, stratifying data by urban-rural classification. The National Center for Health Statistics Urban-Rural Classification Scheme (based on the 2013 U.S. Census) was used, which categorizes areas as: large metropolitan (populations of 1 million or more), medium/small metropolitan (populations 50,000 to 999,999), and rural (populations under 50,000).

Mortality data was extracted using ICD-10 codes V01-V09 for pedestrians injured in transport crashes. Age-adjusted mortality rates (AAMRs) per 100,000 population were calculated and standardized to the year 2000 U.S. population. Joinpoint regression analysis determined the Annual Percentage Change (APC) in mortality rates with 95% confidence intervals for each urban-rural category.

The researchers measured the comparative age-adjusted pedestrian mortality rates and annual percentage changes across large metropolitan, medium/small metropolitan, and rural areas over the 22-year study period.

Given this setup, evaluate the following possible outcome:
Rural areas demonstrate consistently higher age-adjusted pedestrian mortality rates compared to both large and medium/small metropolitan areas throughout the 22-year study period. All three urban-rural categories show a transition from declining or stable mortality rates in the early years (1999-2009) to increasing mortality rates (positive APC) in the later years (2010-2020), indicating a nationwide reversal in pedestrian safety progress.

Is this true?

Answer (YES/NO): NO